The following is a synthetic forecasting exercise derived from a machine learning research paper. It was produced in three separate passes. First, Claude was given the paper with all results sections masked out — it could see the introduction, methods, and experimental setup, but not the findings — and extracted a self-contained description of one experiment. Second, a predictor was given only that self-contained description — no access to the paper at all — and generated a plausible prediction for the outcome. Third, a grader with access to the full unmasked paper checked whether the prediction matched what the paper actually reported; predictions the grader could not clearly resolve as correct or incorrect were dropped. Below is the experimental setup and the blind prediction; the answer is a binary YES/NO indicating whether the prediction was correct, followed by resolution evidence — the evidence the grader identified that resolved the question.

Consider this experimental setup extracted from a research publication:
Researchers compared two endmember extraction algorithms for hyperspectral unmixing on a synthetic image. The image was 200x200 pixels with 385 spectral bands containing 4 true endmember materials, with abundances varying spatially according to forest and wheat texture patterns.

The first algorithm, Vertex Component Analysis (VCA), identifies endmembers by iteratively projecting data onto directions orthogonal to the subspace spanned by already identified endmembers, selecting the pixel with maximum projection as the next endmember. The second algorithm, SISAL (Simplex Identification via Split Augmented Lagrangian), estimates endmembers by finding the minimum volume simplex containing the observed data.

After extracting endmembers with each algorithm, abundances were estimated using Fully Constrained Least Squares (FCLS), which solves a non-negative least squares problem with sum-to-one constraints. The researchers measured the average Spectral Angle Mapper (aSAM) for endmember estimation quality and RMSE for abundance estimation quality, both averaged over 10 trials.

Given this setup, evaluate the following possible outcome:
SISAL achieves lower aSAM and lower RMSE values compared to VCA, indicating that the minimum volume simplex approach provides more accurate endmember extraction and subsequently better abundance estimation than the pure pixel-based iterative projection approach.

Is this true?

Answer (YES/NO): YES